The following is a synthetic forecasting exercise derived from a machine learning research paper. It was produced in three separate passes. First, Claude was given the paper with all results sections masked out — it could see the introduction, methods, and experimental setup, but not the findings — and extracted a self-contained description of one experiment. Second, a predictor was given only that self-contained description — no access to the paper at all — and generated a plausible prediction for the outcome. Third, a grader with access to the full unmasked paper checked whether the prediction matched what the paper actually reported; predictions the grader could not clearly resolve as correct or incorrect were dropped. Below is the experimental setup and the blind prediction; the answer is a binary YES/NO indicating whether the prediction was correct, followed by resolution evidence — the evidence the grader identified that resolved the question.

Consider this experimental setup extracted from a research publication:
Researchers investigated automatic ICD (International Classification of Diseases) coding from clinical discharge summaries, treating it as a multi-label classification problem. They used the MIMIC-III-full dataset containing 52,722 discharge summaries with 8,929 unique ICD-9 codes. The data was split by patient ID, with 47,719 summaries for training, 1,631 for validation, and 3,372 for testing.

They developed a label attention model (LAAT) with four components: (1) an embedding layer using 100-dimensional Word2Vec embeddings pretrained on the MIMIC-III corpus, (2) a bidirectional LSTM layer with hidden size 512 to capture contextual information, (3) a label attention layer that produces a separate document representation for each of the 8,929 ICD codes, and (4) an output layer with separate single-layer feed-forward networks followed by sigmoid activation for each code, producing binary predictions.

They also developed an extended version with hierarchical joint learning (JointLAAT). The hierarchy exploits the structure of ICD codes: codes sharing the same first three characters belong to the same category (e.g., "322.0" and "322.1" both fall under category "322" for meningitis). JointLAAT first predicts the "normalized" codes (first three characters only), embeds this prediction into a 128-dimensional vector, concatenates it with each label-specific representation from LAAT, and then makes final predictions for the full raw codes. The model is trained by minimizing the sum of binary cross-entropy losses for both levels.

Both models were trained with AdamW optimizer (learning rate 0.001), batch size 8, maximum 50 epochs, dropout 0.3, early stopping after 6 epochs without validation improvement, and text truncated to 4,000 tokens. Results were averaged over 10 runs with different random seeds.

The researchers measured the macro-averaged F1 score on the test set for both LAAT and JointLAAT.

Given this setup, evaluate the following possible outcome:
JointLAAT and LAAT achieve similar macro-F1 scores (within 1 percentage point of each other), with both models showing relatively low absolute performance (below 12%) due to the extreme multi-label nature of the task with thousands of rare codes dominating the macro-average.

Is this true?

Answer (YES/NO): YES